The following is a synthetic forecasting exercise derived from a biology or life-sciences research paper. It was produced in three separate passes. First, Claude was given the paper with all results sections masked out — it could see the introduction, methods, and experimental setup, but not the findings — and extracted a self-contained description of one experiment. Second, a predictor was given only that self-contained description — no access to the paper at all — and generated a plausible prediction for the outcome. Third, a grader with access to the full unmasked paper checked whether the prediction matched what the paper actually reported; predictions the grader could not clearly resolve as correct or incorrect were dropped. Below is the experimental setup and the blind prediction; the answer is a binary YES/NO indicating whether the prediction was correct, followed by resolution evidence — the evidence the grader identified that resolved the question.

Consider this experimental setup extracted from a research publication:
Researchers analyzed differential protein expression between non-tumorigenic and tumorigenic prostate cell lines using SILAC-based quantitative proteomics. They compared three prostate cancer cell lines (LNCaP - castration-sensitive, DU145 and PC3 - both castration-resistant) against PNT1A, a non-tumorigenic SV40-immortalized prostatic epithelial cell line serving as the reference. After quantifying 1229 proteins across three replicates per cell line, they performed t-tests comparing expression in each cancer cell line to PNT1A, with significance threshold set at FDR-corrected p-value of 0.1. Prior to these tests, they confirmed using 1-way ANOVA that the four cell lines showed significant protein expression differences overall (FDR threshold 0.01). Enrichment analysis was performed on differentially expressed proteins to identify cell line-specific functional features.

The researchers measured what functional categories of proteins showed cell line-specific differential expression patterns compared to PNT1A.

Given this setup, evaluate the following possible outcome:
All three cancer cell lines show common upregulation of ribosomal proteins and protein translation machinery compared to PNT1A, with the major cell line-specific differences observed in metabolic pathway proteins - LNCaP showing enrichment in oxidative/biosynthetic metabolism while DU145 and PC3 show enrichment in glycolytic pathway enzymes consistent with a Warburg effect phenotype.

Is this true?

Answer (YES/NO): NO